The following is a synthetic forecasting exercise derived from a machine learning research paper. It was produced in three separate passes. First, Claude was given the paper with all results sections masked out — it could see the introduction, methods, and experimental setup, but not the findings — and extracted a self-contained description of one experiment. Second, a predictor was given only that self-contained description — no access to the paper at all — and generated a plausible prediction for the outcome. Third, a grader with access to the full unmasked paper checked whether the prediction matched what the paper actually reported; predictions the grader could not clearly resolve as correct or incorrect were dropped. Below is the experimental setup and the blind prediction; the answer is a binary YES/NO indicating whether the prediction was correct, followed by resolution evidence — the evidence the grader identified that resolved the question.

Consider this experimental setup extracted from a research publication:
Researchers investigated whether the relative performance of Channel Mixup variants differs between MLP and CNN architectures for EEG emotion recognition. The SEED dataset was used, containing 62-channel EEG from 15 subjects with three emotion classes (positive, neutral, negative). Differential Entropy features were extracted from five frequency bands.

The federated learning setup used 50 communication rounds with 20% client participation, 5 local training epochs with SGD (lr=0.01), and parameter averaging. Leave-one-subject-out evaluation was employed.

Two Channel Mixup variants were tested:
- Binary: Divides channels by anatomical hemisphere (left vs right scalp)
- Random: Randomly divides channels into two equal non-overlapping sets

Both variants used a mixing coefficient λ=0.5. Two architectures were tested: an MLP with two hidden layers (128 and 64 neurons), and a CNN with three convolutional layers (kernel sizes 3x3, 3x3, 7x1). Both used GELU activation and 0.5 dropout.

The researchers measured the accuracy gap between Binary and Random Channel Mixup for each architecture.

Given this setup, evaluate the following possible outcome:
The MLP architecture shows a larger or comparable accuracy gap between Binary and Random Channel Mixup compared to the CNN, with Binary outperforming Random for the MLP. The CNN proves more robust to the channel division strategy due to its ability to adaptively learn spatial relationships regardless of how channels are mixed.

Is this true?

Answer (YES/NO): NO